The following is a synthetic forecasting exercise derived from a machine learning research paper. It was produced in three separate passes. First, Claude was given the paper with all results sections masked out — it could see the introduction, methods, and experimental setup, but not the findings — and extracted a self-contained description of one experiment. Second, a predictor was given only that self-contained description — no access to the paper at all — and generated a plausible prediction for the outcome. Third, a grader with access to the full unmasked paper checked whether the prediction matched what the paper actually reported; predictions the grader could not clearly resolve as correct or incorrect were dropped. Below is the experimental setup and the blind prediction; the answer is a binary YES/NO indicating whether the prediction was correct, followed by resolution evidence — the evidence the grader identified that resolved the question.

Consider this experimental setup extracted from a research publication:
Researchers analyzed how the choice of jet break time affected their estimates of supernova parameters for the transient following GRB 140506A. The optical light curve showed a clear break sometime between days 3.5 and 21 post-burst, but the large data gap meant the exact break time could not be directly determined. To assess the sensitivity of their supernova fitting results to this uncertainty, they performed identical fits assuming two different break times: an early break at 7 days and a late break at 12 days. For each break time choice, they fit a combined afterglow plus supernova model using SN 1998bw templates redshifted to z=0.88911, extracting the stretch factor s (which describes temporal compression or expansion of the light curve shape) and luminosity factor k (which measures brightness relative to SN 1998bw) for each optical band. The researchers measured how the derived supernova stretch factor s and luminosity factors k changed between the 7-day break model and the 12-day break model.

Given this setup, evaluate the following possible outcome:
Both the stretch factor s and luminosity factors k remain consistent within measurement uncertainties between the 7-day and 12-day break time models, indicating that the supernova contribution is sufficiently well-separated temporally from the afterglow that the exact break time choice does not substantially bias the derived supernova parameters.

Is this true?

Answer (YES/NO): YES